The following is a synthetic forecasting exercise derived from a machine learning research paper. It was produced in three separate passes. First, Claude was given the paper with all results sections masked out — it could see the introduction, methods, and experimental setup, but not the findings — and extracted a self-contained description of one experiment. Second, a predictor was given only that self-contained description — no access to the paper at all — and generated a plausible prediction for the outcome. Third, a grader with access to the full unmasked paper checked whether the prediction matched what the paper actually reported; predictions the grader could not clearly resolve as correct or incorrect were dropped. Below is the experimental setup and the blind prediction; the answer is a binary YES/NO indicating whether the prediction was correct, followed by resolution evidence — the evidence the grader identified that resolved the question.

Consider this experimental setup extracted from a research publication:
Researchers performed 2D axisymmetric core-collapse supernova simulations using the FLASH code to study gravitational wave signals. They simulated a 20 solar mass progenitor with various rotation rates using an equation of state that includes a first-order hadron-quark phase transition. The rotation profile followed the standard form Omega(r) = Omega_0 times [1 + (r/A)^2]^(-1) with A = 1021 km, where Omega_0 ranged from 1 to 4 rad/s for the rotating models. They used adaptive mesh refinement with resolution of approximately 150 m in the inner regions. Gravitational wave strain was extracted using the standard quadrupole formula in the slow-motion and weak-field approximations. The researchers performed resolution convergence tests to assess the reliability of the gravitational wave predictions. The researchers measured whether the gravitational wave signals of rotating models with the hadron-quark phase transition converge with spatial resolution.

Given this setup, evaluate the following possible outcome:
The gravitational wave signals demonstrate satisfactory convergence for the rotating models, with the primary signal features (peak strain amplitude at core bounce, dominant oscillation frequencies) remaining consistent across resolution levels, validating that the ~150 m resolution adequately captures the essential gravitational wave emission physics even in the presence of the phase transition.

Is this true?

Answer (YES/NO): YES